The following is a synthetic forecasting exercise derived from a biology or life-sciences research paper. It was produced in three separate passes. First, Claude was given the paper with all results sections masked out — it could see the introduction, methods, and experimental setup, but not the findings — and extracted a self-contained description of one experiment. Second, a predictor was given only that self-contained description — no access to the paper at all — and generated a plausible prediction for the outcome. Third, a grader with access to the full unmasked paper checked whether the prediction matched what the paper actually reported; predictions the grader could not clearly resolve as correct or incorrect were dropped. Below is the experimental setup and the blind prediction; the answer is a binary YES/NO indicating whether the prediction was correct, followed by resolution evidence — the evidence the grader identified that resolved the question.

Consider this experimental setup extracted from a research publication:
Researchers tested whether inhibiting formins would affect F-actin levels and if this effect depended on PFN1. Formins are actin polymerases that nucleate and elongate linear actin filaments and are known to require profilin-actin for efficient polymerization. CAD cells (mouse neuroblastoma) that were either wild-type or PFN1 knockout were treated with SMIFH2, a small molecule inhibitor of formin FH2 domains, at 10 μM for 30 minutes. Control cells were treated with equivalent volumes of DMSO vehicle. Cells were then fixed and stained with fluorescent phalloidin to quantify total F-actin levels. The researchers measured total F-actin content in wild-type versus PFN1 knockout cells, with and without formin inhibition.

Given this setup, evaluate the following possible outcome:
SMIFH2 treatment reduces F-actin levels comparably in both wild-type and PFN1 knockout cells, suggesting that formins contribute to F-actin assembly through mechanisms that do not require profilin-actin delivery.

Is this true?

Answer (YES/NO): NO